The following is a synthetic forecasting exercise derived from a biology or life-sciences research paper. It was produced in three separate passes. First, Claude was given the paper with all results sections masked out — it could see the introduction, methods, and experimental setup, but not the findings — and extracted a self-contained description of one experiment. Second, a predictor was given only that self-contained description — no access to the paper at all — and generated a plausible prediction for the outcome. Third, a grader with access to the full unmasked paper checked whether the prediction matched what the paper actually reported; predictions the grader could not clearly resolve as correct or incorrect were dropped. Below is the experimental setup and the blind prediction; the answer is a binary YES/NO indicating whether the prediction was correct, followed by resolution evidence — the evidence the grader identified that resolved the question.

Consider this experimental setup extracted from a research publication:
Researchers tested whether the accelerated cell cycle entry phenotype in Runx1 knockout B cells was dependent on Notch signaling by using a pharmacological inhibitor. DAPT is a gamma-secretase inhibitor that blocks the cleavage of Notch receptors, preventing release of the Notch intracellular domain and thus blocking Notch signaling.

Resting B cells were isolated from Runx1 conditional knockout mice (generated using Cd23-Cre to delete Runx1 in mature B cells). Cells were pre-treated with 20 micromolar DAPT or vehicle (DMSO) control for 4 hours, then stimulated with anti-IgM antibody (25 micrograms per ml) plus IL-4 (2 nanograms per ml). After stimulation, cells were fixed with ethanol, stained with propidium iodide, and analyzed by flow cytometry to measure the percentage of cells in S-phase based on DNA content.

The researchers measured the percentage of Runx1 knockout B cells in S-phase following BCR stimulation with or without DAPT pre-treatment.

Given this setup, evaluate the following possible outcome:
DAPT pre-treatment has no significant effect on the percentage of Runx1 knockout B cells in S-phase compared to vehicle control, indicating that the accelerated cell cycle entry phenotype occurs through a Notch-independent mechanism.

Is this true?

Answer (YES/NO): NO